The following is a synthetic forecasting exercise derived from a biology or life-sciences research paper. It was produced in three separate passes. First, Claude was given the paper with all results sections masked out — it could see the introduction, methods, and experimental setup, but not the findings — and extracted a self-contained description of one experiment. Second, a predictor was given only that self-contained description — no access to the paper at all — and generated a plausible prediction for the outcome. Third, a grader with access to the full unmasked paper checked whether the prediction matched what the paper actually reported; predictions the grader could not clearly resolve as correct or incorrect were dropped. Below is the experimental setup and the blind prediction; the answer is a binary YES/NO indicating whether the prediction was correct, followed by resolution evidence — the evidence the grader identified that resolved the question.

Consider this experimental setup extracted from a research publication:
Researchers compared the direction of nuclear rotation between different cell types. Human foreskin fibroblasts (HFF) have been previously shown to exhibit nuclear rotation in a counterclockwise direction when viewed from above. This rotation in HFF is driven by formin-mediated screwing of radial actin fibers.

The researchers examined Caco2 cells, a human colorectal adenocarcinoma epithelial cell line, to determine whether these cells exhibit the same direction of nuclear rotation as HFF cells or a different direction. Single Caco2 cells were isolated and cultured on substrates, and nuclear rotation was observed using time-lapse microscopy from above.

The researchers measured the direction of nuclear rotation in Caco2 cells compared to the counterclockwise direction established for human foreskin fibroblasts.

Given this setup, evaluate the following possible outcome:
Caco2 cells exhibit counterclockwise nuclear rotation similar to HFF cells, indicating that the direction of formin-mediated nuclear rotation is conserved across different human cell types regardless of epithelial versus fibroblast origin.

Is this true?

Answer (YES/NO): NO